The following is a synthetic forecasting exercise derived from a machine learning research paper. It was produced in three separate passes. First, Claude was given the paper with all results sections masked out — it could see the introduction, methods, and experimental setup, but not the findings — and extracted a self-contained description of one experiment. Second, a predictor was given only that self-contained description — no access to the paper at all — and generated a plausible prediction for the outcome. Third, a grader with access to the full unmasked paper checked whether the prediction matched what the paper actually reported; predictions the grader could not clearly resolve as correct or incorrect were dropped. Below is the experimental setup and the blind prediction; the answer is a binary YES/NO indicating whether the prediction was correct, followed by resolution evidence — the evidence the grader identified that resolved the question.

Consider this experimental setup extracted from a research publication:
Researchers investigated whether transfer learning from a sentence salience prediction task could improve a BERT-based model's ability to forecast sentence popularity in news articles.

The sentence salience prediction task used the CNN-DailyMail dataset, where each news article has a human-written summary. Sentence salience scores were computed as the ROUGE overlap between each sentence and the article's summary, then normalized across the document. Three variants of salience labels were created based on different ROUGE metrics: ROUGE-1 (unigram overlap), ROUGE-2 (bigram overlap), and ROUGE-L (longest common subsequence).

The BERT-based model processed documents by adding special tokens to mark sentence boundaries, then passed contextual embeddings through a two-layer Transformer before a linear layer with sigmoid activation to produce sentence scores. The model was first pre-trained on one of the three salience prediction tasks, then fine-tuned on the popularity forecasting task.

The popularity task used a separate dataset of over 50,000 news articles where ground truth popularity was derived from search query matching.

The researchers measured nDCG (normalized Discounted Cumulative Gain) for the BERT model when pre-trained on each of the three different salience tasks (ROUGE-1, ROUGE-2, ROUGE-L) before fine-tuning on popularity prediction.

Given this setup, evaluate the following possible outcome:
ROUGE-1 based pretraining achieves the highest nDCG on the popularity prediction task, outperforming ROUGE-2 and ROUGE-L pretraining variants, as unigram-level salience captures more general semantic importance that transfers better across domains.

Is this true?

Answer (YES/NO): NO